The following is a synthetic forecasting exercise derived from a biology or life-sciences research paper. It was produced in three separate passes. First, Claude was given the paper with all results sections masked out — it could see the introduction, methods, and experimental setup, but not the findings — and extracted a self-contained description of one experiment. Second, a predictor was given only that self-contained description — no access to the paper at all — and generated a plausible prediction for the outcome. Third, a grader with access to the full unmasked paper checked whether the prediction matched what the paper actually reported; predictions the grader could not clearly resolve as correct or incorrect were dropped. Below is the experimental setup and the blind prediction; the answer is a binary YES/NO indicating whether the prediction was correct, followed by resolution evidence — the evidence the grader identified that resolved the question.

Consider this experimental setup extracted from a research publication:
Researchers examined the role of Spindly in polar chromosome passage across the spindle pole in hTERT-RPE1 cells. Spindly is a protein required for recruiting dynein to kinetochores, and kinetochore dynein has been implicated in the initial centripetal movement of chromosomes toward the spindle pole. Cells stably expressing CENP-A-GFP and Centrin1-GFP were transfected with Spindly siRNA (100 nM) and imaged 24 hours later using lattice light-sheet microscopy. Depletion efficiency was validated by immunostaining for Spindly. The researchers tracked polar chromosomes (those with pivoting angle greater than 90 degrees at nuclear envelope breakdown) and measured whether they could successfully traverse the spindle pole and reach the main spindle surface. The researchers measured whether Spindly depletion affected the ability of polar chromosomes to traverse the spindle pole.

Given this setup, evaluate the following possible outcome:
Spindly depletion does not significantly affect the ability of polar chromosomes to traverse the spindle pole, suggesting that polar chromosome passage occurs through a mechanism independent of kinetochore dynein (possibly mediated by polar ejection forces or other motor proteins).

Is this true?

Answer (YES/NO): YES